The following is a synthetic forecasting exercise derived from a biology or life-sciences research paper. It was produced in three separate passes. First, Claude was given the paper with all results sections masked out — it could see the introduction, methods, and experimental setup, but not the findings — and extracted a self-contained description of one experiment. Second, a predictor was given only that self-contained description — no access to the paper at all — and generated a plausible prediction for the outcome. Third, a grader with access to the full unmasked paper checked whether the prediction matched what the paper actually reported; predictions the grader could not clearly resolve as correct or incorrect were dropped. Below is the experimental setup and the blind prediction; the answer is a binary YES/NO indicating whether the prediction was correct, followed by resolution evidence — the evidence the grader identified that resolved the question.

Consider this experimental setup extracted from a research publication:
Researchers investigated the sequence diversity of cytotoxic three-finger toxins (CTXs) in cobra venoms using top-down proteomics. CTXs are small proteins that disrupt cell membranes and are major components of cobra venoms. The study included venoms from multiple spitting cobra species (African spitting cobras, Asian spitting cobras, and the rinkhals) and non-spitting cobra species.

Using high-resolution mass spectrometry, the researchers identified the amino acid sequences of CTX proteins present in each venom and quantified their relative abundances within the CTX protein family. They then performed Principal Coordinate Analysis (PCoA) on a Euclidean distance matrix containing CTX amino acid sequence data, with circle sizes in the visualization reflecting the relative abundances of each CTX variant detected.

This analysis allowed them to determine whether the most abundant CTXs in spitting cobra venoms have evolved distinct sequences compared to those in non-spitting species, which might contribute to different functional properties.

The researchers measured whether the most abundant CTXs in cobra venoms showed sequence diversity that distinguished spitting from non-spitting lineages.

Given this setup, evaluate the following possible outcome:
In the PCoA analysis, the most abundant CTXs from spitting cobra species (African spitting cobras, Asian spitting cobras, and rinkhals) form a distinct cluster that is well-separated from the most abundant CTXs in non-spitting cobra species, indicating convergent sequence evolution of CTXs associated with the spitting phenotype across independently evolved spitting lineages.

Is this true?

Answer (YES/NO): NO